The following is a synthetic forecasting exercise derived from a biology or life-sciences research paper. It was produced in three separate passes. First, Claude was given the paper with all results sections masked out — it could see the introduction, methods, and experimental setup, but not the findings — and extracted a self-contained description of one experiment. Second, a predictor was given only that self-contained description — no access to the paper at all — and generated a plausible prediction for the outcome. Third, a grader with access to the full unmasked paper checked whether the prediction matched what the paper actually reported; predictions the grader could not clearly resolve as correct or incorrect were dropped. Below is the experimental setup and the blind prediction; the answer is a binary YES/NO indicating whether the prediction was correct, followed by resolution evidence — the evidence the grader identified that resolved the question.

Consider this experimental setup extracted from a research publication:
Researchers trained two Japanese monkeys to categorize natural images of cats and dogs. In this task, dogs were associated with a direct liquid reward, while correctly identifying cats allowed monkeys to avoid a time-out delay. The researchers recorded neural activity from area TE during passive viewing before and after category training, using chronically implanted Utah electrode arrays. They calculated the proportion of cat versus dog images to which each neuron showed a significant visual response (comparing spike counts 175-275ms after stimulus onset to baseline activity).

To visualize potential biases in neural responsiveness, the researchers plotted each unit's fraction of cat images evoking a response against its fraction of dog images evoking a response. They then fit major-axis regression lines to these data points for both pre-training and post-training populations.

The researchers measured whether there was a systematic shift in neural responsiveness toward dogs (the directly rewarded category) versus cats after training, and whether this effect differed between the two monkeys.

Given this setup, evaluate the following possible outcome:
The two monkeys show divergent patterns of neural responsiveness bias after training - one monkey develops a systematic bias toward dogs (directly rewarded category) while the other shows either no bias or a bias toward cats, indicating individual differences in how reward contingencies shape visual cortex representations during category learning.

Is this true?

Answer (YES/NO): NO